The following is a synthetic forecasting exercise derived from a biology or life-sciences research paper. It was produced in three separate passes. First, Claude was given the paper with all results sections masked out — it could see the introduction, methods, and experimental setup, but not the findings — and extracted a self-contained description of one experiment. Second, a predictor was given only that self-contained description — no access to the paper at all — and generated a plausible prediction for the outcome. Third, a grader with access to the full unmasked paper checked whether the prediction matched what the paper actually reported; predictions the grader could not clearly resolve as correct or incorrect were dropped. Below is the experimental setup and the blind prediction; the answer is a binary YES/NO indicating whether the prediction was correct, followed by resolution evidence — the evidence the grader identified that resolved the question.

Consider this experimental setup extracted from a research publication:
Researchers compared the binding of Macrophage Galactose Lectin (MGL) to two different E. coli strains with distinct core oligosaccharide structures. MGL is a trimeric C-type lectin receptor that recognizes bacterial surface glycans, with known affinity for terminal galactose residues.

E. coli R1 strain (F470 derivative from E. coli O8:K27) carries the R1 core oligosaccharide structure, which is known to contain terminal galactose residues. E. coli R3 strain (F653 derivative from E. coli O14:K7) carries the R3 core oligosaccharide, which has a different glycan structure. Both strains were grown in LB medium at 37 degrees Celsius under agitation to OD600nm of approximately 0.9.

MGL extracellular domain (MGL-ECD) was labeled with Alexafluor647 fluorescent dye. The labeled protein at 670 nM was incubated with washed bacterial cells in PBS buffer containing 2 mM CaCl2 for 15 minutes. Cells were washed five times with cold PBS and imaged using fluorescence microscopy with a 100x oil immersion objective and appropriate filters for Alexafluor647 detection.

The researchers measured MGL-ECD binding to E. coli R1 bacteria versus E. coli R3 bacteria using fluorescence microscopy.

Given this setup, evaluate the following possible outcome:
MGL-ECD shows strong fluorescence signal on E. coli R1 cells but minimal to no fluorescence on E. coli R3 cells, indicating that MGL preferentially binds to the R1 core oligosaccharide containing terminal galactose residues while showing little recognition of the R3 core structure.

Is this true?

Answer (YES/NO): YES